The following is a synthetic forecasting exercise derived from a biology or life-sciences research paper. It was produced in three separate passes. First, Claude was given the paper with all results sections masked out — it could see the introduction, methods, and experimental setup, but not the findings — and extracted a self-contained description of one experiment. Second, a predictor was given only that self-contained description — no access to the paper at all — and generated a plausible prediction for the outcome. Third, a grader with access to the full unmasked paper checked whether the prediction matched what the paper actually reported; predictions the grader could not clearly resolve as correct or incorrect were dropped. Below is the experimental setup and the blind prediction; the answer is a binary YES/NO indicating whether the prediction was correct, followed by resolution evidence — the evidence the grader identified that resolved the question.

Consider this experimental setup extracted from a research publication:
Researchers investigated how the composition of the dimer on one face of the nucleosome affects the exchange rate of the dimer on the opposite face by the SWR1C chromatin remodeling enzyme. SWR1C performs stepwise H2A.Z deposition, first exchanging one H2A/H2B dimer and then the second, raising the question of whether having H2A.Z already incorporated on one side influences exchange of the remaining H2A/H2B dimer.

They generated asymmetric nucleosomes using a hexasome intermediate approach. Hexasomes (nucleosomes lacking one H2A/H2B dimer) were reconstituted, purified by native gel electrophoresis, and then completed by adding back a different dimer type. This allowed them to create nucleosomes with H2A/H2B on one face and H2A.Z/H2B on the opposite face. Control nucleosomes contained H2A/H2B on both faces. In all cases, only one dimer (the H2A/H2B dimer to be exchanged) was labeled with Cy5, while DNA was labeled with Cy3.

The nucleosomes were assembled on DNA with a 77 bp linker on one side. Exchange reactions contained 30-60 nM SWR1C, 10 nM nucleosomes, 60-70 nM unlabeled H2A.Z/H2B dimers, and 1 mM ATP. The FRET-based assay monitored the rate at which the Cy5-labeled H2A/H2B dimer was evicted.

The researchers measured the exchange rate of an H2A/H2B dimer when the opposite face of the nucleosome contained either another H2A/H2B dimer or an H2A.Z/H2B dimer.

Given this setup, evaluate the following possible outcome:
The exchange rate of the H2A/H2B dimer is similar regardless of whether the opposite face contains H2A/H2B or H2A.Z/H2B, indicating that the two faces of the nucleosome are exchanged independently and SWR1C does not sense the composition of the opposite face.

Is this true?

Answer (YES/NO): NO